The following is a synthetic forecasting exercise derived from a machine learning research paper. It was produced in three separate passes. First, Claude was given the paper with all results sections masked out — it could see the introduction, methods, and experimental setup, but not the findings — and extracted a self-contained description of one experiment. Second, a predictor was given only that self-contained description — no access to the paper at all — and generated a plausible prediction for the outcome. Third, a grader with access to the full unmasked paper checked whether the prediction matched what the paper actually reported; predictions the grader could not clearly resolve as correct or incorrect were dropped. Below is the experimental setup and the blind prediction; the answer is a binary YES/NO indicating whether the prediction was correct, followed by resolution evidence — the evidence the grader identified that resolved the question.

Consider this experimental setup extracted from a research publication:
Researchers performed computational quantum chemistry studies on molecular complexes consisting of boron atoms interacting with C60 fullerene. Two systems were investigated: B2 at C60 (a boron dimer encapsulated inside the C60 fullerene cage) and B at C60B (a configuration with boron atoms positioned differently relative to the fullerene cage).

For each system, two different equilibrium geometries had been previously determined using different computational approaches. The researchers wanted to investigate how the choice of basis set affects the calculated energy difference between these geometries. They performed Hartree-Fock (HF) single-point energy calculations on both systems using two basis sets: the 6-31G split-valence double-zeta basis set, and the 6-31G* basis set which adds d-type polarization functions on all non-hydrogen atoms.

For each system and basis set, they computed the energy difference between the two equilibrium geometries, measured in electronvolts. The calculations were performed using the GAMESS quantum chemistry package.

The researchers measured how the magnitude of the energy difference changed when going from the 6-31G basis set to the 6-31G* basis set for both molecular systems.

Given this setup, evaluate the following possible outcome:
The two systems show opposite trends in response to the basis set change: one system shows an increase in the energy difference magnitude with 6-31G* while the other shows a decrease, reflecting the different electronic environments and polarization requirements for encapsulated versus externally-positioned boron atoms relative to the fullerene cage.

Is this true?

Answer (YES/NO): NO